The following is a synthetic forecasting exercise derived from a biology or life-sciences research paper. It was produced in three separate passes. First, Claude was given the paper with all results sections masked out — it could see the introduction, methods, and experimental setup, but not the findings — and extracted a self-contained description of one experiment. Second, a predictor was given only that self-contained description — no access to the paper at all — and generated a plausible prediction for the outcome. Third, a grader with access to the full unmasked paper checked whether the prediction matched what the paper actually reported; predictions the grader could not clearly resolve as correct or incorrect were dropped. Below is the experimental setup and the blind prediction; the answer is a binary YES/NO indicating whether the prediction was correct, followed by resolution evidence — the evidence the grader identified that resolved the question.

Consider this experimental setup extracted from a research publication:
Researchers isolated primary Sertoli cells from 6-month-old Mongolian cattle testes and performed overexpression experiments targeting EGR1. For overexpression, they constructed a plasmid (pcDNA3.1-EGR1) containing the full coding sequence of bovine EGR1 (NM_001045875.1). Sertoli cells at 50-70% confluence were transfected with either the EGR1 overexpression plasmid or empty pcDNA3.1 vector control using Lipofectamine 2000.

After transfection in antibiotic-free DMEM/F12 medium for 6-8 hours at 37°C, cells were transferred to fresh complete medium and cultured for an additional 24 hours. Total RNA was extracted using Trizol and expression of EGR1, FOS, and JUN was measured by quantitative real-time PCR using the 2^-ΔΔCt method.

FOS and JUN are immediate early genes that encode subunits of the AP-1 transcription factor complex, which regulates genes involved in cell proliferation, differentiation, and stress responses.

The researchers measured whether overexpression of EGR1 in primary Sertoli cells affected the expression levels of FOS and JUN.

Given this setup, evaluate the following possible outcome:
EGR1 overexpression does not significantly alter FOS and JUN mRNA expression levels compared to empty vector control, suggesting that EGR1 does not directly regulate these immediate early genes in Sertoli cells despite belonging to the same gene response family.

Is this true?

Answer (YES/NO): NO